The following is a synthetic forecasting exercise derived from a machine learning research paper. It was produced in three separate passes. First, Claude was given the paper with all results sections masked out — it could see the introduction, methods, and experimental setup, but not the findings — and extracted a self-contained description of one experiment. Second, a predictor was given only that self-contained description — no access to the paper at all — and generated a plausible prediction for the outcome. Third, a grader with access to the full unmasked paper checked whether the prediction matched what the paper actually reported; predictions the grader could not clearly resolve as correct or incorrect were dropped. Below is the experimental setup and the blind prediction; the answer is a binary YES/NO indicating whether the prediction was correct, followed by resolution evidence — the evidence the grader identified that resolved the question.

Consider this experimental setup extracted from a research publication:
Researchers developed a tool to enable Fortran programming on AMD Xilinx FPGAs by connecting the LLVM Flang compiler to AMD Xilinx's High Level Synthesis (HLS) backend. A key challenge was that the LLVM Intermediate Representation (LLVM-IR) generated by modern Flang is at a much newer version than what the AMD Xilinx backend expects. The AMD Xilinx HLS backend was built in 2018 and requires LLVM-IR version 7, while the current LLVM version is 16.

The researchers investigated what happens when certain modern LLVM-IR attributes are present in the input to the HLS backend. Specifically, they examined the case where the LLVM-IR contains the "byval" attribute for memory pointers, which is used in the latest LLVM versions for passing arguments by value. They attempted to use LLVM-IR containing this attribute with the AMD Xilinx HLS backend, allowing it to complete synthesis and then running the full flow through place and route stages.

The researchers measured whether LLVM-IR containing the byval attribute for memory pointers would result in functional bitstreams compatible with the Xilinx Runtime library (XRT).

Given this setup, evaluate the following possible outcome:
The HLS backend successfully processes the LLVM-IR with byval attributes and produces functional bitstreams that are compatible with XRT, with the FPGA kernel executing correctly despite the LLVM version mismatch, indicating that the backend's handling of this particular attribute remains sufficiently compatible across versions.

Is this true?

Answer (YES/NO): NO